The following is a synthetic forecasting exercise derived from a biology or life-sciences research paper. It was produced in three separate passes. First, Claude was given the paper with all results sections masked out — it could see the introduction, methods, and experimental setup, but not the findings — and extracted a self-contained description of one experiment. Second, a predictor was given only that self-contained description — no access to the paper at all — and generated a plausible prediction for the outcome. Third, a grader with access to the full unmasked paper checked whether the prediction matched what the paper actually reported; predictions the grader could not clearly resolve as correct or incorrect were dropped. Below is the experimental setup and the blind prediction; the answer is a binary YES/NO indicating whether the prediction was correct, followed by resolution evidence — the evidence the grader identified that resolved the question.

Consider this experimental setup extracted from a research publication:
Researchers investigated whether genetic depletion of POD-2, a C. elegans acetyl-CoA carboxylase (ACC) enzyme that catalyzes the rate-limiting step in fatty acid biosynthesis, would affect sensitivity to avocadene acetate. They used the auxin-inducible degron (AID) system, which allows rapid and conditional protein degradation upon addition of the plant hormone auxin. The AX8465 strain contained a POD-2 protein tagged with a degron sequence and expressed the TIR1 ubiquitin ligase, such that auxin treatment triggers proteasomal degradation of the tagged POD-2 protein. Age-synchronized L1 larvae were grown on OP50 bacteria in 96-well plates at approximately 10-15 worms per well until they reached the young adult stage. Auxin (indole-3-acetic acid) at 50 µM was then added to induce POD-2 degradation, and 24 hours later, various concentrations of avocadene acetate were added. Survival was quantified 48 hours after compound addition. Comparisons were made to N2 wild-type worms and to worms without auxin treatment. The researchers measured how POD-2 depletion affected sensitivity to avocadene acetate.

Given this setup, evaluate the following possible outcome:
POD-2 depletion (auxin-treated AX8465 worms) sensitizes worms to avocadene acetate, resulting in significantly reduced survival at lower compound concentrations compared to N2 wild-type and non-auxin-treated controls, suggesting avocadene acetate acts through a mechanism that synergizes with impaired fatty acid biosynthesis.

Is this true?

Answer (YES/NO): YES